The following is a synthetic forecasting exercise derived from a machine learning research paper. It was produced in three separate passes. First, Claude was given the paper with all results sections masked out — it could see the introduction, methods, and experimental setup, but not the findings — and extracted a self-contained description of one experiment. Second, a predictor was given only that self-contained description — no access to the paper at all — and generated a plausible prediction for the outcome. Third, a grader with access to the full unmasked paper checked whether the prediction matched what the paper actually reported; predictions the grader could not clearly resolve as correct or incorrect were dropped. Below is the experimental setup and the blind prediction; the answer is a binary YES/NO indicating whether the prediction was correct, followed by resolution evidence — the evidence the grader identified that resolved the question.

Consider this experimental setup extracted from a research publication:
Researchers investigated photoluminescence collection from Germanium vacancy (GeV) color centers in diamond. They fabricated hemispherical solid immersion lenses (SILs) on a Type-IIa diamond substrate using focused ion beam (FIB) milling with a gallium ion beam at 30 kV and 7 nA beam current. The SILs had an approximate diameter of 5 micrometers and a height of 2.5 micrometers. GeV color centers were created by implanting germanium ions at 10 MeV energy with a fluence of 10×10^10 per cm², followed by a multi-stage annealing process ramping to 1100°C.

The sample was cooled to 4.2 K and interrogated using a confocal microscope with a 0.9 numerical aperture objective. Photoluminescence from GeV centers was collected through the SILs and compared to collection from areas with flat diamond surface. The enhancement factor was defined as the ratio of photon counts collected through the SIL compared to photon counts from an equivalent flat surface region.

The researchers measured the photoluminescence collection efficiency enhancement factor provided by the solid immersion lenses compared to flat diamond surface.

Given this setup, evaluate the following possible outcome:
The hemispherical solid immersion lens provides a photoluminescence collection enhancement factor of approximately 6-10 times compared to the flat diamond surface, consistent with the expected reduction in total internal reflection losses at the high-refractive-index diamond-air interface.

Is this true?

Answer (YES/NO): NO